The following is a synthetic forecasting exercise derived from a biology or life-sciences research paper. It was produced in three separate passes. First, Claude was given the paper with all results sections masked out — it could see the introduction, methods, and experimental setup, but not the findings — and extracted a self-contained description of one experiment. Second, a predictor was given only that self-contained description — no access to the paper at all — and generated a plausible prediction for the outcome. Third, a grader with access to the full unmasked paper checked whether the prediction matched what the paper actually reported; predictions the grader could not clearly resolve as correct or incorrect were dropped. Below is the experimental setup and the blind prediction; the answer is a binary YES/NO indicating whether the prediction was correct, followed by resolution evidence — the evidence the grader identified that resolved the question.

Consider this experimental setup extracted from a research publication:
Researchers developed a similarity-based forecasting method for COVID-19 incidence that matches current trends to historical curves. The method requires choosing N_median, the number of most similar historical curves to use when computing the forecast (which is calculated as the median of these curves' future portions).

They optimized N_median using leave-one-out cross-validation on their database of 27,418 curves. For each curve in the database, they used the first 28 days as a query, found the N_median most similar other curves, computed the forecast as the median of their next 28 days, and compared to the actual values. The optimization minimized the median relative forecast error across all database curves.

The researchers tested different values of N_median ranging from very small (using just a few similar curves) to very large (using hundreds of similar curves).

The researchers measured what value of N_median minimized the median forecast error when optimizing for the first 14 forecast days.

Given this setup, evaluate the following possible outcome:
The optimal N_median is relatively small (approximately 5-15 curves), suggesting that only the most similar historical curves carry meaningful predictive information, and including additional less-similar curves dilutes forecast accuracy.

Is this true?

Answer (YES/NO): NO